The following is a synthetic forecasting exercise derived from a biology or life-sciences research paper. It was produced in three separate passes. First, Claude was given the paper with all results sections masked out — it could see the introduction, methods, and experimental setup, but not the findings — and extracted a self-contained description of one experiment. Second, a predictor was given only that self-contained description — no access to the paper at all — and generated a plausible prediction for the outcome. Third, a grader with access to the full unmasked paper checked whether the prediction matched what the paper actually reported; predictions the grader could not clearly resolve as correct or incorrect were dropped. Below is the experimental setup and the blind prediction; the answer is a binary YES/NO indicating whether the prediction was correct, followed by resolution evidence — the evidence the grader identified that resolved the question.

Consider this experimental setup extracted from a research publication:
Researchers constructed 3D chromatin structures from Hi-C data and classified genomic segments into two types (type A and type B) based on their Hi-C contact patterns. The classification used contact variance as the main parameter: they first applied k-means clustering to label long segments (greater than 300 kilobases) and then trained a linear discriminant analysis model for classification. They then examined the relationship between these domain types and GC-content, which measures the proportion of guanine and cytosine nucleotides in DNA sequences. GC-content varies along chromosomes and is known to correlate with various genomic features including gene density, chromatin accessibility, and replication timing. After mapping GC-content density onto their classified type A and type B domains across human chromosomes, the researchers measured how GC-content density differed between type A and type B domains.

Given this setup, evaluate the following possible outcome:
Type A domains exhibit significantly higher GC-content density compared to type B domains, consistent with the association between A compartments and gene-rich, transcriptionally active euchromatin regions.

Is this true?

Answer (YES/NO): YES